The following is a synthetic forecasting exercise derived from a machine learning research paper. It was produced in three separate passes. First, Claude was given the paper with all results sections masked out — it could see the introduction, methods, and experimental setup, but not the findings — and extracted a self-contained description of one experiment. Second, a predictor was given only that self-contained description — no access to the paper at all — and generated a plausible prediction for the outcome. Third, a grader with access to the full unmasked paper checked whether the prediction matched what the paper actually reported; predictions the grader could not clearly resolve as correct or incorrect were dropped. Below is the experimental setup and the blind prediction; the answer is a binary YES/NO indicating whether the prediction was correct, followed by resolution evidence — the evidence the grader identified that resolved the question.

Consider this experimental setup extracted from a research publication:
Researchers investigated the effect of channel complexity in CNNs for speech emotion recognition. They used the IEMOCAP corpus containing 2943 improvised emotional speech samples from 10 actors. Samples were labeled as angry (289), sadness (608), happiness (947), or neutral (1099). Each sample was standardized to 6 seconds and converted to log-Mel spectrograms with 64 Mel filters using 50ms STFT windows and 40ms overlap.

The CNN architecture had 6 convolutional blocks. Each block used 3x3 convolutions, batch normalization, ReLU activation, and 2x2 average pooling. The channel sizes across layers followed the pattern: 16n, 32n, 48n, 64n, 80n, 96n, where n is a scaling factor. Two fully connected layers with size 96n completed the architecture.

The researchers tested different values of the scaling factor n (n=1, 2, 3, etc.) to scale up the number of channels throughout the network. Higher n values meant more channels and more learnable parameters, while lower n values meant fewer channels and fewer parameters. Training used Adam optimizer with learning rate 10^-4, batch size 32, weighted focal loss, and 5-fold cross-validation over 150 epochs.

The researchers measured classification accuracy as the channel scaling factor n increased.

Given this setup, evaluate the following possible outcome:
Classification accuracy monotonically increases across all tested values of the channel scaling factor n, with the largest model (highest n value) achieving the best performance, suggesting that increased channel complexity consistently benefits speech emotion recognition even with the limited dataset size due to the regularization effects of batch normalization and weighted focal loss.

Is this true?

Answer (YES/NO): NO